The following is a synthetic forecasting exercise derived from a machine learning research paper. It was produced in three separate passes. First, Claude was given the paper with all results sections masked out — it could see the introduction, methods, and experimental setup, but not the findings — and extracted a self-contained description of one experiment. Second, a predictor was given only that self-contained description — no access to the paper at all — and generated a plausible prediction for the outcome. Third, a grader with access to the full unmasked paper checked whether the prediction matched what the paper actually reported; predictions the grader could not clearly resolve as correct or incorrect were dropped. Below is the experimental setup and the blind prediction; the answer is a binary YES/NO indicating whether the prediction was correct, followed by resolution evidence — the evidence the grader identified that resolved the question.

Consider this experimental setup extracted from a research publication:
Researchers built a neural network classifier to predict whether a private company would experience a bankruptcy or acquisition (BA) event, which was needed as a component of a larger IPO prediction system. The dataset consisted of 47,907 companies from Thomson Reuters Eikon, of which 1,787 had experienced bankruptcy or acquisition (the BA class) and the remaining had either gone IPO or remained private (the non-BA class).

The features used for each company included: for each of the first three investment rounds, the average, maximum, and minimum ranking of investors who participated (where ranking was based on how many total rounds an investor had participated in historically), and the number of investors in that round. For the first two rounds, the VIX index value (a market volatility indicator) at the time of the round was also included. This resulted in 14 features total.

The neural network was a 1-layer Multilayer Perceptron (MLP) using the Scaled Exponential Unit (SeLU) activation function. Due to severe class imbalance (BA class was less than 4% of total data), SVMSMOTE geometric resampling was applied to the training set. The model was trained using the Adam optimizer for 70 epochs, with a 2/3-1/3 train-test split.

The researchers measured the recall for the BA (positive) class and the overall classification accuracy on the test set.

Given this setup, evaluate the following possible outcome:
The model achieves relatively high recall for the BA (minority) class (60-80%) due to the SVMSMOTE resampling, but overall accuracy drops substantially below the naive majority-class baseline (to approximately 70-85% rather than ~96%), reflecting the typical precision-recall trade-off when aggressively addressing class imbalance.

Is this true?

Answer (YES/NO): NO